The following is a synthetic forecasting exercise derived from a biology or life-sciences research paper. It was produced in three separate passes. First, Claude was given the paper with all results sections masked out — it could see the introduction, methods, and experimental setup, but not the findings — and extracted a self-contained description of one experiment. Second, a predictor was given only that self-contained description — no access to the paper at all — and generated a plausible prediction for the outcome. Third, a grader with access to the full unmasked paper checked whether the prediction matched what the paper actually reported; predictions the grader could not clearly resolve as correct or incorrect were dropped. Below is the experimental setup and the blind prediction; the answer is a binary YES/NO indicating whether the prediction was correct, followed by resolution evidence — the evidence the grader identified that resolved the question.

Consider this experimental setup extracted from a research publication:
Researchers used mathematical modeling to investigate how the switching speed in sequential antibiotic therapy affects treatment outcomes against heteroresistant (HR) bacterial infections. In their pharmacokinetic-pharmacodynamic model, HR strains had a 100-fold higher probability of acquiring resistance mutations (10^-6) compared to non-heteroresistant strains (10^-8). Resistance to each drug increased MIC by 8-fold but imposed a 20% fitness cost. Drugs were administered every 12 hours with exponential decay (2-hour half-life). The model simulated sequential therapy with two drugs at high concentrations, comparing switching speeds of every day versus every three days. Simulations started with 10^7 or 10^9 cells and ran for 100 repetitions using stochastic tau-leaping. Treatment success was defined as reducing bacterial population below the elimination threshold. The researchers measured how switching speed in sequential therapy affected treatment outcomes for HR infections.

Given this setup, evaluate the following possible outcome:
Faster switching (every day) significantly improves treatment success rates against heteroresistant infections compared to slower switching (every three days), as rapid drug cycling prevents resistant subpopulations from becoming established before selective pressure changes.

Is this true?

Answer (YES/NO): YES